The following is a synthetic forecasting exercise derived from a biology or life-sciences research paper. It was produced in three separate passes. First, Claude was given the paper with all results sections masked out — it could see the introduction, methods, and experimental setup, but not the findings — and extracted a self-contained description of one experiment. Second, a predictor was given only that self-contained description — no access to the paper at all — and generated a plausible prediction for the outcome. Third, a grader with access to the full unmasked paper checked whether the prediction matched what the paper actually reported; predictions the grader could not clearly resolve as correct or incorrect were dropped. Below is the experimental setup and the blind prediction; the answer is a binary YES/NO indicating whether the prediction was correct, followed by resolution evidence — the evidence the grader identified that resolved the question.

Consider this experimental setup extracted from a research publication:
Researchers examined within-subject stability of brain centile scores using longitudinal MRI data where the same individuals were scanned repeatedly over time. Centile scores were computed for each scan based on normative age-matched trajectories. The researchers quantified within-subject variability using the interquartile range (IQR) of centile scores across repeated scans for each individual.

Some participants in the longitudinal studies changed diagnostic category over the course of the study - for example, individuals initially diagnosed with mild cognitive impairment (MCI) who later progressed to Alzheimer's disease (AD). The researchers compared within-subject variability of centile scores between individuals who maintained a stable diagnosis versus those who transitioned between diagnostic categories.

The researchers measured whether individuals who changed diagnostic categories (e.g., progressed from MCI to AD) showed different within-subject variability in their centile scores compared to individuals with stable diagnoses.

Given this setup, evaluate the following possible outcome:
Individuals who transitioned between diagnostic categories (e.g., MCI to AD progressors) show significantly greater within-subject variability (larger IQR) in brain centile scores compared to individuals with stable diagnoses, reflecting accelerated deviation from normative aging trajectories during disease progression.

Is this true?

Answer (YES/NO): YES